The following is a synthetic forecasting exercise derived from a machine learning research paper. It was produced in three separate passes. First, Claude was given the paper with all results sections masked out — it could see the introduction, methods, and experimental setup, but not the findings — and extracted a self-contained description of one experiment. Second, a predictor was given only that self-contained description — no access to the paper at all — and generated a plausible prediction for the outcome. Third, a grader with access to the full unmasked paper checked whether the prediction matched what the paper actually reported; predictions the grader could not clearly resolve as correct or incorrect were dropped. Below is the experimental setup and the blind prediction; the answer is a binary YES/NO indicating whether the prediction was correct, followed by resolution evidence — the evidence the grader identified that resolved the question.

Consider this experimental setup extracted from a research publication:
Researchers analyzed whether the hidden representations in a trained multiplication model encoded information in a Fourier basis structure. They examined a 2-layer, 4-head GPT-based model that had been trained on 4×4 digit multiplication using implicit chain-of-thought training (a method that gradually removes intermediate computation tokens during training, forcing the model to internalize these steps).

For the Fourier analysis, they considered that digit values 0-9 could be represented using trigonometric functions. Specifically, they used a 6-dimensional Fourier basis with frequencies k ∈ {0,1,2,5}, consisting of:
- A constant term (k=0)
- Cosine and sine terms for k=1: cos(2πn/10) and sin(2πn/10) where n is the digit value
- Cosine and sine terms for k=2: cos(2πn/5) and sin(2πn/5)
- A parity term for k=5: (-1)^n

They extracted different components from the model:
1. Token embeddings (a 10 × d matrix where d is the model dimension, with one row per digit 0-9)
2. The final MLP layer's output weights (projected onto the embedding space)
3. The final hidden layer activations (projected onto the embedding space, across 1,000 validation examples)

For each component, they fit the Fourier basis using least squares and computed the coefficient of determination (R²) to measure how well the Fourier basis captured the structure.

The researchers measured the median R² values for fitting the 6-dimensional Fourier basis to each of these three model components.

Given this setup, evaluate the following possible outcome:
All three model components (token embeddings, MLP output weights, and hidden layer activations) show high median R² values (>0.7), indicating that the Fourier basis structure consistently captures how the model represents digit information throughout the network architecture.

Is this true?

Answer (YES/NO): YES